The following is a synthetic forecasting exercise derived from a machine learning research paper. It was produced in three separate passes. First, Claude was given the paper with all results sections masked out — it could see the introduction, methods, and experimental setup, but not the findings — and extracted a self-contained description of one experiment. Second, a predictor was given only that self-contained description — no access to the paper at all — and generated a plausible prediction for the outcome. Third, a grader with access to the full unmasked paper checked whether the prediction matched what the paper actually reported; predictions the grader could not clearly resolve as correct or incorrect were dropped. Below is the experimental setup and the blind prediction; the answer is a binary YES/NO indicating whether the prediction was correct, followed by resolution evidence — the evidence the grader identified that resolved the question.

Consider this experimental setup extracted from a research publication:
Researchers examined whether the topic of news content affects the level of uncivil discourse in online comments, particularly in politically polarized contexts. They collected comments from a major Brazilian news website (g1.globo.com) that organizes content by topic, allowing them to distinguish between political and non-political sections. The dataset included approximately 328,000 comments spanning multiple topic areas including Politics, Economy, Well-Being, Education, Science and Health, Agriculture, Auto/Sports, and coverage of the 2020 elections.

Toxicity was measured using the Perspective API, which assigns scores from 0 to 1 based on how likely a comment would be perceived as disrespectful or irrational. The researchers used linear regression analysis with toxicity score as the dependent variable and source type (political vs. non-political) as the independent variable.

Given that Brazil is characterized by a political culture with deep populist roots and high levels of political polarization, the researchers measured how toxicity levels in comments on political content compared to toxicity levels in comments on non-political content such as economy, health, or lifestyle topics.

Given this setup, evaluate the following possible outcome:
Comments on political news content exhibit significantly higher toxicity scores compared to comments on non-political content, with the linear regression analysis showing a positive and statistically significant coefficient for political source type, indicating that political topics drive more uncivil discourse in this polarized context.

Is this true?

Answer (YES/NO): NO